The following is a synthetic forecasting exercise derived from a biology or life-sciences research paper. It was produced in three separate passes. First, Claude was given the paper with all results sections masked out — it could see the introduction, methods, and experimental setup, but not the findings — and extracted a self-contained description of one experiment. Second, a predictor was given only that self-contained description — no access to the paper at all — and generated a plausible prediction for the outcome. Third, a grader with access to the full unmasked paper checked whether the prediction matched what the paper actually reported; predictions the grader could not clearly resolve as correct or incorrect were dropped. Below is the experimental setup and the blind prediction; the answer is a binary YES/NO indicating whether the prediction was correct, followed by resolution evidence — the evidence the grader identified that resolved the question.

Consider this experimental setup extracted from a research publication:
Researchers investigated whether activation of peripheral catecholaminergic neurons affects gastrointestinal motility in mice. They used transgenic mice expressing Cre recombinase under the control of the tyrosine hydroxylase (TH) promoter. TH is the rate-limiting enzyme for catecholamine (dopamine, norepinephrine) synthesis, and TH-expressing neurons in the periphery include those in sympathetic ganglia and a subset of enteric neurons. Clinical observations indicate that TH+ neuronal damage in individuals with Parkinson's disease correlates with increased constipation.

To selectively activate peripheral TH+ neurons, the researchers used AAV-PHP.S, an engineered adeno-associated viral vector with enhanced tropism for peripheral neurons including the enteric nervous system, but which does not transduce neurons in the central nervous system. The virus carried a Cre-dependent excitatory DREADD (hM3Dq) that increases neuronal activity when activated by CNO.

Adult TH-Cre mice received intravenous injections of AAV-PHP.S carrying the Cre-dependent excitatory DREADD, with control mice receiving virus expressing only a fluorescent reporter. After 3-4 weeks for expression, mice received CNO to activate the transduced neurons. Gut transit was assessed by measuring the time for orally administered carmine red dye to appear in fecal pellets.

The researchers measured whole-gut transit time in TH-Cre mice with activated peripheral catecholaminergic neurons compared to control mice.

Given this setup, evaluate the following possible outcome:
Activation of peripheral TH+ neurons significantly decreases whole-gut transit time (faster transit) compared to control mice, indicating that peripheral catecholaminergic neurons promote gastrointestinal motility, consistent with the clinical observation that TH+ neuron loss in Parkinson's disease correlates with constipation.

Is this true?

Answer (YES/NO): YES